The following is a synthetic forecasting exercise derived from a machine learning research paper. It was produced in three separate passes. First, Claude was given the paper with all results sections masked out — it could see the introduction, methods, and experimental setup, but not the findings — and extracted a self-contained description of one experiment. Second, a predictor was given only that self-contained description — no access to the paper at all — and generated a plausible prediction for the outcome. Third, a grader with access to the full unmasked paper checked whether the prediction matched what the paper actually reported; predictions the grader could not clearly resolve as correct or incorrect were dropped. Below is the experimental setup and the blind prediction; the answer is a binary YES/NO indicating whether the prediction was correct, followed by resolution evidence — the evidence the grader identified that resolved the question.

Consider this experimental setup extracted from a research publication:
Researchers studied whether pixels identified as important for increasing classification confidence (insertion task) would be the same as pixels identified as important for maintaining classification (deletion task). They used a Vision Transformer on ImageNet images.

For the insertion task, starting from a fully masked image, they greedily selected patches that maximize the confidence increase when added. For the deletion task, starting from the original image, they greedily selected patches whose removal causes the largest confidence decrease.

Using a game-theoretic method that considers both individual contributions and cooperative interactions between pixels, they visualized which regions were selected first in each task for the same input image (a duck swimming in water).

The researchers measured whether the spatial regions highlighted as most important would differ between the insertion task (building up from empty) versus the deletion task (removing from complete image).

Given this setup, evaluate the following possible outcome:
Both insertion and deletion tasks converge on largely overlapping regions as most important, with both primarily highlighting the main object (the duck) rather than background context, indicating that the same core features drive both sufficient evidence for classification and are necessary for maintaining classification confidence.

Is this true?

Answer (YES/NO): NO